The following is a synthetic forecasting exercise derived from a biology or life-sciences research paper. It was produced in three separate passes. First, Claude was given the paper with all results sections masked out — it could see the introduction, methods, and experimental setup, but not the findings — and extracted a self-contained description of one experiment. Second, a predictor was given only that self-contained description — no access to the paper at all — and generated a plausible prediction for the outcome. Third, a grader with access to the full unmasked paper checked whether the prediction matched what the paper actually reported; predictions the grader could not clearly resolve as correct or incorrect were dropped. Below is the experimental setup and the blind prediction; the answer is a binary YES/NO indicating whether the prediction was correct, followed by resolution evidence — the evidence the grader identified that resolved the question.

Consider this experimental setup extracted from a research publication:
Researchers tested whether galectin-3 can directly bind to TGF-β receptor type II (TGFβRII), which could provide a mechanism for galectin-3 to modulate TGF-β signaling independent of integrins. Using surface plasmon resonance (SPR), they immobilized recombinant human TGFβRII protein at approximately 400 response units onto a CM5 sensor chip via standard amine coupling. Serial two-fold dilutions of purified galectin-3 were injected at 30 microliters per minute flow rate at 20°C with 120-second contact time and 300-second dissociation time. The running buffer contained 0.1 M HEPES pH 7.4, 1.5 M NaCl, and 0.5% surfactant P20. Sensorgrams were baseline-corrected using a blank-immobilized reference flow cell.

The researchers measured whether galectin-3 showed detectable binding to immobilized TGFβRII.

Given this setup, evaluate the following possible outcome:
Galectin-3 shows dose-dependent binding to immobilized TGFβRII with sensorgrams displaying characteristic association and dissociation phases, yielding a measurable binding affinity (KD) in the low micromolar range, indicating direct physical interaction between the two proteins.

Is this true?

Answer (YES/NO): YES